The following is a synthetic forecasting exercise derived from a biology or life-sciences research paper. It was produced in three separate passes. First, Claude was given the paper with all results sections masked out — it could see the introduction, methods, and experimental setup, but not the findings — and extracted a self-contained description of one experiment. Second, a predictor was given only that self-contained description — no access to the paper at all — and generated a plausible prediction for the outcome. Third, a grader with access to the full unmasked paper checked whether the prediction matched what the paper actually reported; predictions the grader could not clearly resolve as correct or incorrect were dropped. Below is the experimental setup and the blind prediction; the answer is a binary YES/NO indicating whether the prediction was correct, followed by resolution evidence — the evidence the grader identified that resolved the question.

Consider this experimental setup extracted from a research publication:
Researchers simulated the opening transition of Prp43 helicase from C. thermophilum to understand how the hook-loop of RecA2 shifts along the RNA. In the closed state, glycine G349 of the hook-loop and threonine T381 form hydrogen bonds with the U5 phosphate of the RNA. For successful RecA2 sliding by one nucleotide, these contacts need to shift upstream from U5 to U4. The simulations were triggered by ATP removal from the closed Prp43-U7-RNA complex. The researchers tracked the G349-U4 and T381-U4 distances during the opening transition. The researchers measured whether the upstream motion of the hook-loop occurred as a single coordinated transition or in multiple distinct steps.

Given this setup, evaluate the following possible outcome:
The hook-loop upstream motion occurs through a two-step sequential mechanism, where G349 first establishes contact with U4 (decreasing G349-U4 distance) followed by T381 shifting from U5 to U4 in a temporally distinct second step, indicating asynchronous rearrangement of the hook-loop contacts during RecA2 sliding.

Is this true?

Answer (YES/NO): NO